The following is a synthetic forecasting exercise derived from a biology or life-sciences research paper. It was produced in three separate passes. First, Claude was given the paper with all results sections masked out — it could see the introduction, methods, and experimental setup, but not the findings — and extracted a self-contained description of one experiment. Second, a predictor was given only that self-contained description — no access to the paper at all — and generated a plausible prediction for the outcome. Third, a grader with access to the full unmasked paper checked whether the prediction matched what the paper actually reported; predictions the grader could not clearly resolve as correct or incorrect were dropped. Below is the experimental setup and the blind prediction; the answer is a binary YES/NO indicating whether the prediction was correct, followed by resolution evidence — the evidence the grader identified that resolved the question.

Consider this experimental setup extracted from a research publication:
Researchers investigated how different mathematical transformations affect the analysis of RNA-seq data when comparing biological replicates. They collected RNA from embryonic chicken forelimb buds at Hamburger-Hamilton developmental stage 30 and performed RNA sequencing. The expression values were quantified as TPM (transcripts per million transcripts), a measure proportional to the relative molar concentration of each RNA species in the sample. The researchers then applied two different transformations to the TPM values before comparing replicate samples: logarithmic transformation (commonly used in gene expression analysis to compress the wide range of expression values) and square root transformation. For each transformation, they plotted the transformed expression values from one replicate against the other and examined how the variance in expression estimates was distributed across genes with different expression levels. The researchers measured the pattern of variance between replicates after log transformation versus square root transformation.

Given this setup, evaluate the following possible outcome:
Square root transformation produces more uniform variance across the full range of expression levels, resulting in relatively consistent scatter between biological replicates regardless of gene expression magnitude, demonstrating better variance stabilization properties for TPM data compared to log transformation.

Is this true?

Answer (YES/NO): YES